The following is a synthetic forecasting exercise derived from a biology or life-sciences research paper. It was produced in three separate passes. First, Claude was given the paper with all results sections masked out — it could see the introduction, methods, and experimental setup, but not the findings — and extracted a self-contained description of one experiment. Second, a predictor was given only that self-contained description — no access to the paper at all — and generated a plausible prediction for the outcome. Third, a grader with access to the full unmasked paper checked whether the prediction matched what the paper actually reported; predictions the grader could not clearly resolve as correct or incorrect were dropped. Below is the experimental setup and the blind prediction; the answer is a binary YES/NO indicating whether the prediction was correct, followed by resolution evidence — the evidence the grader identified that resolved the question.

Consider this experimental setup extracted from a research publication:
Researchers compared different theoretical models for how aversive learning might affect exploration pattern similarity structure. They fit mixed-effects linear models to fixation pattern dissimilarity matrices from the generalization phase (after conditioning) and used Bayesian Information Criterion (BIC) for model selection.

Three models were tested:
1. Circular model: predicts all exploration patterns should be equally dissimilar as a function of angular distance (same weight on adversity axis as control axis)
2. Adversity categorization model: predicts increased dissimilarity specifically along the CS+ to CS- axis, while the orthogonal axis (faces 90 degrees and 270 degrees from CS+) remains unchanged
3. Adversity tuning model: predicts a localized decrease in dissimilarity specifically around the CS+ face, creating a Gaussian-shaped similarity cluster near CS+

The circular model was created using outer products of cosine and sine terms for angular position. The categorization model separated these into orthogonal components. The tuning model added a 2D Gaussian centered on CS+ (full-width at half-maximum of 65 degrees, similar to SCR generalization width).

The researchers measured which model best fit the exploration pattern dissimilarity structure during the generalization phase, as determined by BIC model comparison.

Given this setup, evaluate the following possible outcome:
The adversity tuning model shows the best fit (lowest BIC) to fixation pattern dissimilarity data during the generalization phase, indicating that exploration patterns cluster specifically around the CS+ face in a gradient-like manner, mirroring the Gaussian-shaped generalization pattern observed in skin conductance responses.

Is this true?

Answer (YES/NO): NO